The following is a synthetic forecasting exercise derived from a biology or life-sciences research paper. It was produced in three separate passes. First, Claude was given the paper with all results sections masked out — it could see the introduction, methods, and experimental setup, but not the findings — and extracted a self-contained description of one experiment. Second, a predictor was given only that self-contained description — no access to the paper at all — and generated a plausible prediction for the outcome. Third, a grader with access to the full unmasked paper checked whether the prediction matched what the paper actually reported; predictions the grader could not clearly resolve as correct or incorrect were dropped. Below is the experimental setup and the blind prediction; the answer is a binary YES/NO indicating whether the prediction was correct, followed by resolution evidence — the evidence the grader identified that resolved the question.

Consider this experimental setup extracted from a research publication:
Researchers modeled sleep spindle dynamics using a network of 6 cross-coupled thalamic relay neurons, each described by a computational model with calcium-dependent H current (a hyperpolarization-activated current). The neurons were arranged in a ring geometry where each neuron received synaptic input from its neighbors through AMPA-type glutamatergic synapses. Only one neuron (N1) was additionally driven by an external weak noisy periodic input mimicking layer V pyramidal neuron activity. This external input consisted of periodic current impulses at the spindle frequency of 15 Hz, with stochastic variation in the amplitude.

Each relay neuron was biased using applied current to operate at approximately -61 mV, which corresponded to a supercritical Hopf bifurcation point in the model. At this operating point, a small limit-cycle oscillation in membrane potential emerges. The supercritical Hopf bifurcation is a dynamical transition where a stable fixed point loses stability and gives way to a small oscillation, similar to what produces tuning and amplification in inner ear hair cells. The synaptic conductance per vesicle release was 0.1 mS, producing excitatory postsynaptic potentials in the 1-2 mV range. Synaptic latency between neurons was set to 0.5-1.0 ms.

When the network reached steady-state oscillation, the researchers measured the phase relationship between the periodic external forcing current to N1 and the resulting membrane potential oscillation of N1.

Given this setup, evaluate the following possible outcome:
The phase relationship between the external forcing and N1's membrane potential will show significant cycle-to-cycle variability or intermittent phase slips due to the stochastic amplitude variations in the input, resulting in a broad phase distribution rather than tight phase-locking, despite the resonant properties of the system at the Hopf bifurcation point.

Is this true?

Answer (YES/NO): NO